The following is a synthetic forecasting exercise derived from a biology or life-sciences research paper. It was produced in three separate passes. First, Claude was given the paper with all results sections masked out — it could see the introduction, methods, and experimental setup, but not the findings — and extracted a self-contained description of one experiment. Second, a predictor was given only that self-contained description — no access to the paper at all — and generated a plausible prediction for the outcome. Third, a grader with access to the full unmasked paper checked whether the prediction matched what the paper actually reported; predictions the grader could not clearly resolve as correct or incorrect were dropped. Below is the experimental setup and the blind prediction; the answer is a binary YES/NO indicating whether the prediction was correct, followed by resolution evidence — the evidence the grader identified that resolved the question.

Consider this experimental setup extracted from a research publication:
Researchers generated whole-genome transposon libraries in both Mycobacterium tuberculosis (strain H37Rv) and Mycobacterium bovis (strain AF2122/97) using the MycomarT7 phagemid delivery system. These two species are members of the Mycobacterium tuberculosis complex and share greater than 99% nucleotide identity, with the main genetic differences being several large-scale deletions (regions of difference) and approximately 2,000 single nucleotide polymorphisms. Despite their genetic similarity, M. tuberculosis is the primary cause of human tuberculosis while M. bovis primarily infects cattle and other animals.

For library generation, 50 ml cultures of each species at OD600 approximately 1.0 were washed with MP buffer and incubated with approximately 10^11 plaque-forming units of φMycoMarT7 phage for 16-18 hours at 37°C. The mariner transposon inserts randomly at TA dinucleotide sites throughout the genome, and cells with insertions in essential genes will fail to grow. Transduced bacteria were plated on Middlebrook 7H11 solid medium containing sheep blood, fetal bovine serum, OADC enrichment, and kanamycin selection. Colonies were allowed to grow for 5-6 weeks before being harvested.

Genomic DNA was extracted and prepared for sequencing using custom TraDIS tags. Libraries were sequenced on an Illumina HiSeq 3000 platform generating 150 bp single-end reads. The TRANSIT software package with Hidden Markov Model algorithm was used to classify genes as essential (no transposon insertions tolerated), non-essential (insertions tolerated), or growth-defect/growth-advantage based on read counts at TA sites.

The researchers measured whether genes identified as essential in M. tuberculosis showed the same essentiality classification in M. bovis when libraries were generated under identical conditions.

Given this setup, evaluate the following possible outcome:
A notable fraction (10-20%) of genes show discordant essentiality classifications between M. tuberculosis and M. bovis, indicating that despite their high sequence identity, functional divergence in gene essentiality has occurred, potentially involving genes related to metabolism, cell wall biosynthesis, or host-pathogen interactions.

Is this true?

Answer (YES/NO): NO